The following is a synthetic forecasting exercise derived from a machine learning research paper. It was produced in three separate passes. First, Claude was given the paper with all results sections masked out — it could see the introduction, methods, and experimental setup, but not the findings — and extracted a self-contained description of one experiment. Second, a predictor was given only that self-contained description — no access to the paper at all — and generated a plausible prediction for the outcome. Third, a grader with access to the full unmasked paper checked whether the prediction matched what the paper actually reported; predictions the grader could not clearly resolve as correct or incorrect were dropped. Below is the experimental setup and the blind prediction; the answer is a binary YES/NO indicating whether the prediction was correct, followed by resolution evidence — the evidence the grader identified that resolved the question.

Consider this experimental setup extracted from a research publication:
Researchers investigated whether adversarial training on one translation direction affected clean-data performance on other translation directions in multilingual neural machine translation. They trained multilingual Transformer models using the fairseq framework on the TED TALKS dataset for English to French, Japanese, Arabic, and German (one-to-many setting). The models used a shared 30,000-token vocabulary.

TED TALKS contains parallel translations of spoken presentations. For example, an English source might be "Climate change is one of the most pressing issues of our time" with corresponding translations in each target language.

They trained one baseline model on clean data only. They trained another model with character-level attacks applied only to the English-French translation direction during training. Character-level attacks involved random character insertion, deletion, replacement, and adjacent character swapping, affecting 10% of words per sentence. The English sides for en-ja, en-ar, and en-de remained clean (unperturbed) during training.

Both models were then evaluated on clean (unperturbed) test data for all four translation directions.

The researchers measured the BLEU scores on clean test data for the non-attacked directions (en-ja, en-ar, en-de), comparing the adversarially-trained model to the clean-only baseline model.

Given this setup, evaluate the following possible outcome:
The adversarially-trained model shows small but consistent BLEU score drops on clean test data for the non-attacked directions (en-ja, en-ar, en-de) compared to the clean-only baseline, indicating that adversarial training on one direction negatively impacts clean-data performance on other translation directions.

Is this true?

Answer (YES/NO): NO